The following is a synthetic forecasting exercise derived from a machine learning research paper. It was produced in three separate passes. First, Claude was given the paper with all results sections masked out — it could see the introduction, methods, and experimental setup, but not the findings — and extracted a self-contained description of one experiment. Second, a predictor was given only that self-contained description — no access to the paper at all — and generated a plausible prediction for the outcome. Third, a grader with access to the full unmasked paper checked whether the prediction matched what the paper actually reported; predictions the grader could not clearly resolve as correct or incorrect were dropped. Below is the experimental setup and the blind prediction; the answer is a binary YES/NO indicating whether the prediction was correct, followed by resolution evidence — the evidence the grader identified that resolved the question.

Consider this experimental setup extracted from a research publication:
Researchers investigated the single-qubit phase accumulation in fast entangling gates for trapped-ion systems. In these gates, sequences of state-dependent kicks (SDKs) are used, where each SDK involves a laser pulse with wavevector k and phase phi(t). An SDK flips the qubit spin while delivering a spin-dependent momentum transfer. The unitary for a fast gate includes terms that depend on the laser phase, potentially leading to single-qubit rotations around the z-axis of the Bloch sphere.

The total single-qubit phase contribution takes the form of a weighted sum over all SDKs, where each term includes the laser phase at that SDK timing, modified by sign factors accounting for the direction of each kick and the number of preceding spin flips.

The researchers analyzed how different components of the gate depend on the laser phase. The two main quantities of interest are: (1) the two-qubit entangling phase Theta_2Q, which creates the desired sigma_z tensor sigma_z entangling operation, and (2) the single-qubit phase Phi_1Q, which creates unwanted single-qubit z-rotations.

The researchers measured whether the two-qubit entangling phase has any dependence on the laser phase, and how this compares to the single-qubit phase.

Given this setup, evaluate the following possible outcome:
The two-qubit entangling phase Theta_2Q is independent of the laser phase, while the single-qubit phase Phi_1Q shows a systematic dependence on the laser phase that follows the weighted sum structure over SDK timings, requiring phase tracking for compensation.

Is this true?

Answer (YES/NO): NO